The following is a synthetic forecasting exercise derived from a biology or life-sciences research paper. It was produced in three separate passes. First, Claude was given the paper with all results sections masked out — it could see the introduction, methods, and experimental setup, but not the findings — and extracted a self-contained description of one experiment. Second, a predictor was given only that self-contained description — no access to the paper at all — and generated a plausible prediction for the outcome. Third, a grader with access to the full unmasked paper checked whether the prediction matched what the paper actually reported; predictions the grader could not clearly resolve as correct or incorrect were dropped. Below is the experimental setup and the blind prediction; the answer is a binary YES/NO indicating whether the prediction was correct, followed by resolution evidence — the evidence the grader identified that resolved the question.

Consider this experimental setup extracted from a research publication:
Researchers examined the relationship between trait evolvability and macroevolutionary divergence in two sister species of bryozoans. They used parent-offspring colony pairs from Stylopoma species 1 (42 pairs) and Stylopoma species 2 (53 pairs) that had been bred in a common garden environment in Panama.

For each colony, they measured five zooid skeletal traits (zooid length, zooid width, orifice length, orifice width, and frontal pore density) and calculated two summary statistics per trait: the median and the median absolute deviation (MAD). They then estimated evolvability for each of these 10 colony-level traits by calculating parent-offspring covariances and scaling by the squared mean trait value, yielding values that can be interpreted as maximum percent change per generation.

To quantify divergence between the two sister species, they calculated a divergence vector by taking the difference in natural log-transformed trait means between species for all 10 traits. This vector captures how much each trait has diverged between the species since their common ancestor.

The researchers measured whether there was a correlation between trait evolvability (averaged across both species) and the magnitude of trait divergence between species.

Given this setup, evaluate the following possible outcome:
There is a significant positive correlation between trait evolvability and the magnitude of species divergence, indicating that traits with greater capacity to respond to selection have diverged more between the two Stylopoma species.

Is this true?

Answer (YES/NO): YES